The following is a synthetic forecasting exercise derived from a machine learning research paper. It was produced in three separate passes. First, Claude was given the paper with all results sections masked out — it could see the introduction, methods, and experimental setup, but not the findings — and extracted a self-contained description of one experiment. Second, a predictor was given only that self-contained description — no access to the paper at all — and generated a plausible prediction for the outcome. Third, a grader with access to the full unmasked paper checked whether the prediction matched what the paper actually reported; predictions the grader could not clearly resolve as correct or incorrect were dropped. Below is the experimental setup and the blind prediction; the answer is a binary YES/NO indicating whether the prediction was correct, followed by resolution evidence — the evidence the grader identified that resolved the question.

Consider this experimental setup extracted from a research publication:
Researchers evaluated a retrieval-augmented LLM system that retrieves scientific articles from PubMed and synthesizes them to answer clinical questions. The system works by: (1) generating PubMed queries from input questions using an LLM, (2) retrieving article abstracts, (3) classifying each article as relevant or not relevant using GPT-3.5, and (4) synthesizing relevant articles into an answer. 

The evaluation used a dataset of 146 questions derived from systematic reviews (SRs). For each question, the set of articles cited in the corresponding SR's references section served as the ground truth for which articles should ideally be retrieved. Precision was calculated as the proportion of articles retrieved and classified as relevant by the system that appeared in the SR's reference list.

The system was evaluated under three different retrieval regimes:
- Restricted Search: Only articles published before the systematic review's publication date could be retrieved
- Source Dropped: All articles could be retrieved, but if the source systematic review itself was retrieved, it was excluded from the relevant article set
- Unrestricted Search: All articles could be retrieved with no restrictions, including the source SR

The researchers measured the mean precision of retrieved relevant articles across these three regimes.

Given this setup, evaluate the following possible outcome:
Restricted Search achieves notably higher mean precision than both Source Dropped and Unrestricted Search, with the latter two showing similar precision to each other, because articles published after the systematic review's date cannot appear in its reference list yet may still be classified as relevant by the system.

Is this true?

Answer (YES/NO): NO